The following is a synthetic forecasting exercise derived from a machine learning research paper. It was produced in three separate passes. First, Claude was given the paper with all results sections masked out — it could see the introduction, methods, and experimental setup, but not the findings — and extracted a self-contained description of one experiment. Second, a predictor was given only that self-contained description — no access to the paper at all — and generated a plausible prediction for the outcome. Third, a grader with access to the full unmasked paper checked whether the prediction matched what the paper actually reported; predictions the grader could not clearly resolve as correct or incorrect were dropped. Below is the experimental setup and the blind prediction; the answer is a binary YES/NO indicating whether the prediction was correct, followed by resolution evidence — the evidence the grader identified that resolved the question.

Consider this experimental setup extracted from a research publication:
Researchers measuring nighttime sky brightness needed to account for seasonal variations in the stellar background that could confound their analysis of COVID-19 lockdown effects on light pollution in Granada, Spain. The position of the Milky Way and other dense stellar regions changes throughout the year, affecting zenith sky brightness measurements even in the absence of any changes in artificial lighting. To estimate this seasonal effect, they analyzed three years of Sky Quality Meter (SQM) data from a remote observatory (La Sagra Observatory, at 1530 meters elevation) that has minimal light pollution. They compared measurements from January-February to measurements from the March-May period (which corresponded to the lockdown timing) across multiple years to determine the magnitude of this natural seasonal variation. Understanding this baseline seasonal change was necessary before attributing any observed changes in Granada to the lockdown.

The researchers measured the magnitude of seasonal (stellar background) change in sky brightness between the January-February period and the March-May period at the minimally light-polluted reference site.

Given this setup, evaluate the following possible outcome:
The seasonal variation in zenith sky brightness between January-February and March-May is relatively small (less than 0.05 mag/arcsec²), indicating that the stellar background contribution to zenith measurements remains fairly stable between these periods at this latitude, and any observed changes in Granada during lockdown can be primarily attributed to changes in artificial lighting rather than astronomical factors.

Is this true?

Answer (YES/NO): NO